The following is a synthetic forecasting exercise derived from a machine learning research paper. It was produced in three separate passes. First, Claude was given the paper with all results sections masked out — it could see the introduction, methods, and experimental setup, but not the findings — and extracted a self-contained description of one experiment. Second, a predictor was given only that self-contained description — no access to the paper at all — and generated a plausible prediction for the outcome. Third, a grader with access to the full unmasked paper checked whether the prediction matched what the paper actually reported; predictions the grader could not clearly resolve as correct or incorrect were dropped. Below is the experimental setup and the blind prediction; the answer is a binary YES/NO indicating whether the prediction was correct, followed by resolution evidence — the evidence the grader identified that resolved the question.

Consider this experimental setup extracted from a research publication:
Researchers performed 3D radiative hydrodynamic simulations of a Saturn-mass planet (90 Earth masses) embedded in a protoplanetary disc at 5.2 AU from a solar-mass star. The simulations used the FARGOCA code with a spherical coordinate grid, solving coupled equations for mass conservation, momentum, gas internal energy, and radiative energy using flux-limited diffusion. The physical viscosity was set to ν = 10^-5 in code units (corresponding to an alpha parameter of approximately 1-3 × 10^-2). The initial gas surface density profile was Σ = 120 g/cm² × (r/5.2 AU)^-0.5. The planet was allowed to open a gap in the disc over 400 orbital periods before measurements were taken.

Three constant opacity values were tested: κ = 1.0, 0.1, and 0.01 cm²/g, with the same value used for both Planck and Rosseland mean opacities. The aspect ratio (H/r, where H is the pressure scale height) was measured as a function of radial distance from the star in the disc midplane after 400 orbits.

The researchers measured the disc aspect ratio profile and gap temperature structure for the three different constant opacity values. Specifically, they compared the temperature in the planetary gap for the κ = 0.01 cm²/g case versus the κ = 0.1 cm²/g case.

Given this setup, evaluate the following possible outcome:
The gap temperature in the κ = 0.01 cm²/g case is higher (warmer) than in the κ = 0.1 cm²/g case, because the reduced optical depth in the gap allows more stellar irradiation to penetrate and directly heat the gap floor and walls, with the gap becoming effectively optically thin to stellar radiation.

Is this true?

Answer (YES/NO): NO